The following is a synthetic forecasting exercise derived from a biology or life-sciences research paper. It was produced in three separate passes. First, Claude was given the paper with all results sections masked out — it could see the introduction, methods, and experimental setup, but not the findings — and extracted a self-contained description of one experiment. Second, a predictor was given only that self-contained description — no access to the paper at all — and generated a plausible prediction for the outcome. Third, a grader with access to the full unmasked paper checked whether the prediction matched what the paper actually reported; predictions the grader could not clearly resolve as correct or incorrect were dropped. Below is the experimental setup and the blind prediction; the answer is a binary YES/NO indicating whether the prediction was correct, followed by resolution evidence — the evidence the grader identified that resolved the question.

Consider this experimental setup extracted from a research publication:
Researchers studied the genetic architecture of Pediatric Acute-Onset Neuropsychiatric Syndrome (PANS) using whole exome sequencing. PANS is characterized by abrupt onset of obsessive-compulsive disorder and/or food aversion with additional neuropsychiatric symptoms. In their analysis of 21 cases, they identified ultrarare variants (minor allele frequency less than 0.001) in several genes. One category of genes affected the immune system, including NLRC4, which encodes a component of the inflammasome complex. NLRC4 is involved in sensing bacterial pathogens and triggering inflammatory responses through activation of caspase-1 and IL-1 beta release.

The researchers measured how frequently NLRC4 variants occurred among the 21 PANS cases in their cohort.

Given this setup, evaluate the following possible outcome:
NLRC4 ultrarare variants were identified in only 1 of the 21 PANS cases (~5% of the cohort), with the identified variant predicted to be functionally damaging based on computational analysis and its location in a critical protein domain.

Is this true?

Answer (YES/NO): NO